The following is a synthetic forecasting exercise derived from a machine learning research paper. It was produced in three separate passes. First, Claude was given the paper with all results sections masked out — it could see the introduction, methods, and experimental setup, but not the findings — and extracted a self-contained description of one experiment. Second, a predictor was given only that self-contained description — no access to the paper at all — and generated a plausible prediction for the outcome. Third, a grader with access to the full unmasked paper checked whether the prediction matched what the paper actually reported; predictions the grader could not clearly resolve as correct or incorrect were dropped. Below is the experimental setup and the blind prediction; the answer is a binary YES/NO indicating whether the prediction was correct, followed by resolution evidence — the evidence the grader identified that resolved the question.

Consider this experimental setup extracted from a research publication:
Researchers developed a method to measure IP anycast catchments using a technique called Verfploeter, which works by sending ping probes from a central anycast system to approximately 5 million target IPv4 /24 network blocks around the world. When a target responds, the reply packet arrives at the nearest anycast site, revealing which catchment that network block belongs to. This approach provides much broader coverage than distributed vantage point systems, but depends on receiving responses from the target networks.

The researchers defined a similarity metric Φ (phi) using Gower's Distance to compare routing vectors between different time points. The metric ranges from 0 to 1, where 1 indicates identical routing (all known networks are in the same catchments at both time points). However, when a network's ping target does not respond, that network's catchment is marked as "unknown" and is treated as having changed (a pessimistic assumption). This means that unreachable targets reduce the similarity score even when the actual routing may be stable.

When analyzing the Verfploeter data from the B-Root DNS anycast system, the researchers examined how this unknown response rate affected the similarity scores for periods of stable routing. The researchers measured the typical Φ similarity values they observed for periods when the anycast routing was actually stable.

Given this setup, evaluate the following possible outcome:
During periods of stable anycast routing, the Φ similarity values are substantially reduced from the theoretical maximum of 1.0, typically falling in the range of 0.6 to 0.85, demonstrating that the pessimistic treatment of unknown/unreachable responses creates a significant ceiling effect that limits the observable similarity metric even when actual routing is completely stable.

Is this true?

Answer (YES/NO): NO